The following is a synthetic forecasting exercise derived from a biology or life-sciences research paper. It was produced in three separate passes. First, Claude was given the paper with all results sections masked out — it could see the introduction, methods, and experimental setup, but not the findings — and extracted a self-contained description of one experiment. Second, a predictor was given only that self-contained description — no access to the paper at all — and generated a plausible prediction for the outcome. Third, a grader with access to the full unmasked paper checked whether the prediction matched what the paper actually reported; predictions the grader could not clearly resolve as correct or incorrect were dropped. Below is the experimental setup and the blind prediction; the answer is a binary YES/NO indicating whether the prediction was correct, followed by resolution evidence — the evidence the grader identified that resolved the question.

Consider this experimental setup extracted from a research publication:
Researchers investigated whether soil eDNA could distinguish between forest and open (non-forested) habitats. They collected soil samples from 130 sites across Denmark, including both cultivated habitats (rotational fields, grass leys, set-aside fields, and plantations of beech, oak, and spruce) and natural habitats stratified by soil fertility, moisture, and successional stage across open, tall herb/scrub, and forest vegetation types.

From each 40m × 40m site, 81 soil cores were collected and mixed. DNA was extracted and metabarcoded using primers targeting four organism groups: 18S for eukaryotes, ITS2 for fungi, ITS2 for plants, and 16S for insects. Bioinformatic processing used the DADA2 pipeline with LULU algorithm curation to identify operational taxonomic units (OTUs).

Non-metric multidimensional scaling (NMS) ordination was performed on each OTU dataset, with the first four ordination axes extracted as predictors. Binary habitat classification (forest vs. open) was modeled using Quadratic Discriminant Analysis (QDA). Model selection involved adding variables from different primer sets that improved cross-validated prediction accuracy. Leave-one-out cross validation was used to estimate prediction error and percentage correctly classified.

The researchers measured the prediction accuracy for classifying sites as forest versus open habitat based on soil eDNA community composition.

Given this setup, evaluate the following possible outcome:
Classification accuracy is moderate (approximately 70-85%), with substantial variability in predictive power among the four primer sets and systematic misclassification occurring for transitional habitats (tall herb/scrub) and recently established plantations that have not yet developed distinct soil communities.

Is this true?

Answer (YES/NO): NO